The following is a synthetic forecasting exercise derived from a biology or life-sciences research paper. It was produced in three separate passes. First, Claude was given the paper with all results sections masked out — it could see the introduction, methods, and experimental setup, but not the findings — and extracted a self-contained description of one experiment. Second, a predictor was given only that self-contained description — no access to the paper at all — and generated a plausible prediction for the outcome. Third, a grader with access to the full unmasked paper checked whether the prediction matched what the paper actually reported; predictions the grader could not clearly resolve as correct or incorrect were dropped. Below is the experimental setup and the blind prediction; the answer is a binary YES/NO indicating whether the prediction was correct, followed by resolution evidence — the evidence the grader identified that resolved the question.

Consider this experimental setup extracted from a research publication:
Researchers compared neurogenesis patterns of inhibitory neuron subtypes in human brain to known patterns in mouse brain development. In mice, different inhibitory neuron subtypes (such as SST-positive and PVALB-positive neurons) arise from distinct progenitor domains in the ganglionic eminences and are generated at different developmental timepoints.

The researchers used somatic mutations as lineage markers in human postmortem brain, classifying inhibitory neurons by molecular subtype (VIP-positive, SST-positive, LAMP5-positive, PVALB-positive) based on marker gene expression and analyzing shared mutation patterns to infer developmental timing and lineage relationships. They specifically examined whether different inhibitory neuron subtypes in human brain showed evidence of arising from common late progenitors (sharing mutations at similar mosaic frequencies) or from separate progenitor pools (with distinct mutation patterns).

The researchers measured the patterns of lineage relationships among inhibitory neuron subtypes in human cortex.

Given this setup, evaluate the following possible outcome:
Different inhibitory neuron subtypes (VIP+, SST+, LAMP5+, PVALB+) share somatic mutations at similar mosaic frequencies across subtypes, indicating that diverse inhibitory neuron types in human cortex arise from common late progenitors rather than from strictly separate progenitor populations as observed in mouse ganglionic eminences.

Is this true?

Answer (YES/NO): NO